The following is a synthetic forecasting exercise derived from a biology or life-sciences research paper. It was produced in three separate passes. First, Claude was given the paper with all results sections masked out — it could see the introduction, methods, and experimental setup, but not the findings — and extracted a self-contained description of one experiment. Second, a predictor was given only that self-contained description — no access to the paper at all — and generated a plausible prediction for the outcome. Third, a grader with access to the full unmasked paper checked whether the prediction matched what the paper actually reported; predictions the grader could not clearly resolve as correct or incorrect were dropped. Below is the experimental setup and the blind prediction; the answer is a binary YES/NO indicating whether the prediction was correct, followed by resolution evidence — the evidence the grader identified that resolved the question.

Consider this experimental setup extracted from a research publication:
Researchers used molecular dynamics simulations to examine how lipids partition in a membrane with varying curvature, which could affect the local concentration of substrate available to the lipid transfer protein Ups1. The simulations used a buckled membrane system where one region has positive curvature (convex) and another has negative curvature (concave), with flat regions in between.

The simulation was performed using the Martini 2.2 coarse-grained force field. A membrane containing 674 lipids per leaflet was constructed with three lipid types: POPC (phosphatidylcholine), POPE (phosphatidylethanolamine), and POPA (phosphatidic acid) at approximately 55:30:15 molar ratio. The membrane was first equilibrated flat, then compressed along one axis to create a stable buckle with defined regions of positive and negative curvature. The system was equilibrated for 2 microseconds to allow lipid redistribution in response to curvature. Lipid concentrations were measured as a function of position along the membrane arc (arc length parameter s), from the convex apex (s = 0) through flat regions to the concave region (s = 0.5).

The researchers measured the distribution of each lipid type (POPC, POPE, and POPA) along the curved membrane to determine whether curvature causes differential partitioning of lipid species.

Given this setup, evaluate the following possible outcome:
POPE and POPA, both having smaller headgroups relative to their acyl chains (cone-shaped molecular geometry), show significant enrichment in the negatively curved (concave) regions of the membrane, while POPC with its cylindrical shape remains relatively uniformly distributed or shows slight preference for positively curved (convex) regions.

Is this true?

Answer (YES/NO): YES